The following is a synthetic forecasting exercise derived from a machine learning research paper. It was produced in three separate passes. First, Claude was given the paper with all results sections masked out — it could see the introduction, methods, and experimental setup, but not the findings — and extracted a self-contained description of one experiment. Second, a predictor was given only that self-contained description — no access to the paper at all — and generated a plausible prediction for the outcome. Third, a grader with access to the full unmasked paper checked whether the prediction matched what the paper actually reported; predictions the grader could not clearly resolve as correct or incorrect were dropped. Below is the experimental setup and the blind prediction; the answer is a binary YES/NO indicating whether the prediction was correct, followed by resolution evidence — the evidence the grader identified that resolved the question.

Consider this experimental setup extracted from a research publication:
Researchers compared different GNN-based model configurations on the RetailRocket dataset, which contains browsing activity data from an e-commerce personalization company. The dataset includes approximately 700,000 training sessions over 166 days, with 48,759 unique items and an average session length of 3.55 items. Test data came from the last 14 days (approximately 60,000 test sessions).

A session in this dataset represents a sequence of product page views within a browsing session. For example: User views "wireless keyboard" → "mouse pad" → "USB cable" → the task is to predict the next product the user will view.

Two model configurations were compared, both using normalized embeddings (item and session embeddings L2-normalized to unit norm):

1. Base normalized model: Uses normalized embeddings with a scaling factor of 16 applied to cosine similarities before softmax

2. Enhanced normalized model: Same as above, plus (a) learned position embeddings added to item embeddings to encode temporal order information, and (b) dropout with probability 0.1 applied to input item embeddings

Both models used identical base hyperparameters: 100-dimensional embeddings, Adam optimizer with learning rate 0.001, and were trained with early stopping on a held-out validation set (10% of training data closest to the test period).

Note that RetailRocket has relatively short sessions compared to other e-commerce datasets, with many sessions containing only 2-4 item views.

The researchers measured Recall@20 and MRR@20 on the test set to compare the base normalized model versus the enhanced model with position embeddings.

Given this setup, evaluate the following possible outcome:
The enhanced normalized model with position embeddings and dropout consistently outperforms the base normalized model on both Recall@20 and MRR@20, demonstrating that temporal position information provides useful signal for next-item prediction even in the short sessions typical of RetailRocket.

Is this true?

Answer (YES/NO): YES